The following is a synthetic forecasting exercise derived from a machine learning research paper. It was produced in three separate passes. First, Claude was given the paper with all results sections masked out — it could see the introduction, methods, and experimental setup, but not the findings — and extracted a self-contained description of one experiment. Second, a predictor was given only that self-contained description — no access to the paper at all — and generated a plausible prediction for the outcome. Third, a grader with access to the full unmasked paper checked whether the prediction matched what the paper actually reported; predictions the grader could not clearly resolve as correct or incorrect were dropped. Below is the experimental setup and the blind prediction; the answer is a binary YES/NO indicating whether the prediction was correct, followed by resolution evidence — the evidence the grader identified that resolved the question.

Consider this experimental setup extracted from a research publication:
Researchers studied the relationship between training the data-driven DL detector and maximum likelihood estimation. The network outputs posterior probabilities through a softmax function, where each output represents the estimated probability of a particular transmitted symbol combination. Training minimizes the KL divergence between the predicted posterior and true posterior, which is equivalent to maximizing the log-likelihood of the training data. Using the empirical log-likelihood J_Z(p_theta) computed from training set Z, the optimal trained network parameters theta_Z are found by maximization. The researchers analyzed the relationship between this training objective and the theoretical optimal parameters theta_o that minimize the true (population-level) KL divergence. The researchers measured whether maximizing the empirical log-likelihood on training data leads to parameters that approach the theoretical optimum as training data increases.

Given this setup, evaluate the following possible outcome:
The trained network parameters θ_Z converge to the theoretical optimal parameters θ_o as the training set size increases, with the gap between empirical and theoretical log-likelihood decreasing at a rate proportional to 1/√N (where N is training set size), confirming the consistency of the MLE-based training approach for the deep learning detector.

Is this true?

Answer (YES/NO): NO